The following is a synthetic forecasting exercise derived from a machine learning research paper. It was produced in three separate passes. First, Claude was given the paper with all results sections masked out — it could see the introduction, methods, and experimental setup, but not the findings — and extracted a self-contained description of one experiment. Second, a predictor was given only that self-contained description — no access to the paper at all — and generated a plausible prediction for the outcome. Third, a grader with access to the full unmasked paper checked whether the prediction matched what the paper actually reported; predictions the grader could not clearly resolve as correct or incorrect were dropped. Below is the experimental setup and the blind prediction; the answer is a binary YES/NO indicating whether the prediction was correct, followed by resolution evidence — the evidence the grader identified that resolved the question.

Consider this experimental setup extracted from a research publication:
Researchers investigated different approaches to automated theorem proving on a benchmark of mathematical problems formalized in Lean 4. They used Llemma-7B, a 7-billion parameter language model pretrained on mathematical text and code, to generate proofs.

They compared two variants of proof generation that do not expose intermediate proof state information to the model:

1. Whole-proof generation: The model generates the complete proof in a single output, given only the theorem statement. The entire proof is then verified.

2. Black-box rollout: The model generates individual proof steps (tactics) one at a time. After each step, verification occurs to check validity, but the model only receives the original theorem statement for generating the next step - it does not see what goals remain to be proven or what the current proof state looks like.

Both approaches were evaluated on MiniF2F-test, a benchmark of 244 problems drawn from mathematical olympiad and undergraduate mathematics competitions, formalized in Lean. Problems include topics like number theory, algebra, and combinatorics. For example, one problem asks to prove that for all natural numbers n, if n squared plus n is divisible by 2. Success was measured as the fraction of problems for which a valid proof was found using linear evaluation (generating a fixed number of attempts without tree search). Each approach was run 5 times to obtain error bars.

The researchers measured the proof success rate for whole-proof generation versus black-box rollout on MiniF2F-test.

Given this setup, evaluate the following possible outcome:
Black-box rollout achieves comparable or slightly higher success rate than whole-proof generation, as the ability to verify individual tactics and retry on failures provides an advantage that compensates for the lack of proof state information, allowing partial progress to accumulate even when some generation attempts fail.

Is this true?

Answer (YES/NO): NO